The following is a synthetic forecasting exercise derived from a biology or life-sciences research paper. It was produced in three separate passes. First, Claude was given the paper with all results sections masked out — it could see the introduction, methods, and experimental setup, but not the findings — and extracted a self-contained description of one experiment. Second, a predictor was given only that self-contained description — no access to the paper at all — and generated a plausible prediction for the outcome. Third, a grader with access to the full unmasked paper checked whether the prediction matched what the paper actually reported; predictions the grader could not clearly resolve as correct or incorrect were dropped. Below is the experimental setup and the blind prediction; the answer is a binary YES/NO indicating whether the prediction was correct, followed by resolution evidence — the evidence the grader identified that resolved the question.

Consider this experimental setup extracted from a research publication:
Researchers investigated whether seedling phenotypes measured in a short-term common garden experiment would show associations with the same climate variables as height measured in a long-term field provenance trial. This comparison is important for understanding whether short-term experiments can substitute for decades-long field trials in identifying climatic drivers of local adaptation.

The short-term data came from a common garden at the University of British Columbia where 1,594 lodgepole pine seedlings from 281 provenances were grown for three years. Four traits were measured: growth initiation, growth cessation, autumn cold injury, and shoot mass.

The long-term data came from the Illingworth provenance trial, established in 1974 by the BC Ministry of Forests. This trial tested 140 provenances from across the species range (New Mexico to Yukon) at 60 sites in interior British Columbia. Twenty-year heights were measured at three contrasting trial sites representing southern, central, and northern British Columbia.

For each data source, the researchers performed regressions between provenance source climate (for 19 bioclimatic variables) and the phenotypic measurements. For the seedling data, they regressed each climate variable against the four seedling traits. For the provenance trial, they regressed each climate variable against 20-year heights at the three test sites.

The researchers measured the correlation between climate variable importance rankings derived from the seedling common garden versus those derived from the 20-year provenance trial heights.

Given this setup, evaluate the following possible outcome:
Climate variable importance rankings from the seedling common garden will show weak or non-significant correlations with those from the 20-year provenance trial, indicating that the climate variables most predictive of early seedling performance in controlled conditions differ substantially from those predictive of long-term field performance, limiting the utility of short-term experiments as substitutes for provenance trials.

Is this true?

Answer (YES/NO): NO